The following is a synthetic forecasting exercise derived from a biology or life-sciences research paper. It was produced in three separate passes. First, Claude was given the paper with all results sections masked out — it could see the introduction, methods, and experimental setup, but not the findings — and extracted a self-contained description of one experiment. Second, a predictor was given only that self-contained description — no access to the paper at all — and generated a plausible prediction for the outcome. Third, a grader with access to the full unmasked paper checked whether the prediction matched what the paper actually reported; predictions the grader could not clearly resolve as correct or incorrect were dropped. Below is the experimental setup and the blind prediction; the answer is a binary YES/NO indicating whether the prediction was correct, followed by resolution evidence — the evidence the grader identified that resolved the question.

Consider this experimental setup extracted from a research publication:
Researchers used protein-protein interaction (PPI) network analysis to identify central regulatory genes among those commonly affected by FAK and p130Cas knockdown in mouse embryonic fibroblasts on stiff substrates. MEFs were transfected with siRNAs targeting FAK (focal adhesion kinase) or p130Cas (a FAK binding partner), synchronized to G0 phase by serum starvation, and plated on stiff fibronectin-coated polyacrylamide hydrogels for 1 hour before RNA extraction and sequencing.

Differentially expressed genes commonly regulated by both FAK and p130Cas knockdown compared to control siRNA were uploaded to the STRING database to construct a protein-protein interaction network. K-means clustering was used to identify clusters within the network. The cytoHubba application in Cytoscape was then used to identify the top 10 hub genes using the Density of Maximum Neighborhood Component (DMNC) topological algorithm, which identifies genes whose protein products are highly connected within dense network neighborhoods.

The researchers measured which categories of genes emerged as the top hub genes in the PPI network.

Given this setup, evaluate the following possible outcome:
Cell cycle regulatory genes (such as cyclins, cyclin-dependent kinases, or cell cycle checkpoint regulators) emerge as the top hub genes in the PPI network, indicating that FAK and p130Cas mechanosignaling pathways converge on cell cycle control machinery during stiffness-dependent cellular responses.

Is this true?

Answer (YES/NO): NO